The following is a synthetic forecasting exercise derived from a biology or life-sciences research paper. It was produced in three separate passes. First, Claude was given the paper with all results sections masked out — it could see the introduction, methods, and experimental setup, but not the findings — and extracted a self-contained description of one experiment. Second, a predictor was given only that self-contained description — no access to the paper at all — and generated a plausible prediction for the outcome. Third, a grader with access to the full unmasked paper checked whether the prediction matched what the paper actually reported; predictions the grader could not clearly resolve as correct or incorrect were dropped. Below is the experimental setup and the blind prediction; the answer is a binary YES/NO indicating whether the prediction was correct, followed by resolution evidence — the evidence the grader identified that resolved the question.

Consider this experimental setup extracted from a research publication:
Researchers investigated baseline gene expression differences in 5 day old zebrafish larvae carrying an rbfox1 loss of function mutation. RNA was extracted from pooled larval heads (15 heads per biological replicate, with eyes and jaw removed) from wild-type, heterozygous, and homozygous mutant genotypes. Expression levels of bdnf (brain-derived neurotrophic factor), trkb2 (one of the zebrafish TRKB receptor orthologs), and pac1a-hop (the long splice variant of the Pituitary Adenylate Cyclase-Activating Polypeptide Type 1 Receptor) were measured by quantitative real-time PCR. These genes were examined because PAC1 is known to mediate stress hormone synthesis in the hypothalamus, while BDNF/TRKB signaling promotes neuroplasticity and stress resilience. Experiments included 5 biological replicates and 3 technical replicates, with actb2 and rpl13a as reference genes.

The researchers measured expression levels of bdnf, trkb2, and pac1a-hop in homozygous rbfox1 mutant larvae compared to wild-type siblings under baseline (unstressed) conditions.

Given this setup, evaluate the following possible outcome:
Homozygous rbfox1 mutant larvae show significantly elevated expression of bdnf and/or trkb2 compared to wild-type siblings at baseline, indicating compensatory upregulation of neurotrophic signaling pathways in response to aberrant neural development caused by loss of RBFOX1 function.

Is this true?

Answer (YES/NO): YES